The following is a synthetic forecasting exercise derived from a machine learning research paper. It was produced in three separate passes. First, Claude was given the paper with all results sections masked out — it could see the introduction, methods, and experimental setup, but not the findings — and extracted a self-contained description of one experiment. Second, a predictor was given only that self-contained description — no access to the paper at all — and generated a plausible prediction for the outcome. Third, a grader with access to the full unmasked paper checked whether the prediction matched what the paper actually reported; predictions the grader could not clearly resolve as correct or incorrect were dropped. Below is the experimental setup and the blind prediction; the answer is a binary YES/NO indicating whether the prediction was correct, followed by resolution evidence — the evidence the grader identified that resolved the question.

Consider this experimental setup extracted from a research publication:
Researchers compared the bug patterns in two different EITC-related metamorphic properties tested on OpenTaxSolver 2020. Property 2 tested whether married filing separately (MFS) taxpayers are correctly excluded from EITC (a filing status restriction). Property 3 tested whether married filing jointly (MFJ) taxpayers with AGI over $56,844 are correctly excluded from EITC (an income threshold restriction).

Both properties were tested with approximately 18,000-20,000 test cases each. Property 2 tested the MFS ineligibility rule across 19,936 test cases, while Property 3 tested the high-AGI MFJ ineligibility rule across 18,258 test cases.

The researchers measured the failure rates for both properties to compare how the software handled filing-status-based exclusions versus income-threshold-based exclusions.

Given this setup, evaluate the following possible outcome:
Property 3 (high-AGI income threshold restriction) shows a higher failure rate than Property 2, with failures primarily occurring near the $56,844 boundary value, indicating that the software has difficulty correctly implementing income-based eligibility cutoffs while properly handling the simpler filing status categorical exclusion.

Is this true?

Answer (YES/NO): NO